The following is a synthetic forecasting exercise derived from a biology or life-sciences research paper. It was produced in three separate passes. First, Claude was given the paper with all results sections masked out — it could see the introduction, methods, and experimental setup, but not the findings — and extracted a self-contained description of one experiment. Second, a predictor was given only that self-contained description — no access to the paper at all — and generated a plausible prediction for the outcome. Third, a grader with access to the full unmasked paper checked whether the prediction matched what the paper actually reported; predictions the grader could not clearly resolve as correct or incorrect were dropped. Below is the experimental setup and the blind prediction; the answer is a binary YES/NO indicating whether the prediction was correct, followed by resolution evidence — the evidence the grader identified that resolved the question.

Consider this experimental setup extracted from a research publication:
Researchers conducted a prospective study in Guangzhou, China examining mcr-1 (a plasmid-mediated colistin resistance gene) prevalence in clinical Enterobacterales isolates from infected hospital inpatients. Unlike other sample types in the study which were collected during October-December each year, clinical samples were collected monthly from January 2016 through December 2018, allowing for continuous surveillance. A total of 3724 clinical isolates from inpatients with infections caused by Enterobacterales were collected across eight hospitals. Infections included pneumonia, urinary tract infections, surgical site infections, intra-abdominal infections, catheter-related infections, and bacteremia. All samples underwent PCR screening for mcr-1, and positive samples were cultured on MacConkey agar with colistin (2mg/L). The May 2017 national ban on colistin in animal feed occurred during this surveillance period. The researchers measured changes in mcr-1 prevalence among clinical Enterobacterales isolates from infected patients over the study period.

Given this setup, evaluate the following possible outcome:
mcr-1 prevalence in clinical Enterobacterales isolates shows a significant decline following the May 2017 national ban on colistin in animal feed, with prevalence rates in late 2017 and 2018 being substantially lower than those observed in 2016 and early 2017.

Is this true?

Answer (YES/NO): NO